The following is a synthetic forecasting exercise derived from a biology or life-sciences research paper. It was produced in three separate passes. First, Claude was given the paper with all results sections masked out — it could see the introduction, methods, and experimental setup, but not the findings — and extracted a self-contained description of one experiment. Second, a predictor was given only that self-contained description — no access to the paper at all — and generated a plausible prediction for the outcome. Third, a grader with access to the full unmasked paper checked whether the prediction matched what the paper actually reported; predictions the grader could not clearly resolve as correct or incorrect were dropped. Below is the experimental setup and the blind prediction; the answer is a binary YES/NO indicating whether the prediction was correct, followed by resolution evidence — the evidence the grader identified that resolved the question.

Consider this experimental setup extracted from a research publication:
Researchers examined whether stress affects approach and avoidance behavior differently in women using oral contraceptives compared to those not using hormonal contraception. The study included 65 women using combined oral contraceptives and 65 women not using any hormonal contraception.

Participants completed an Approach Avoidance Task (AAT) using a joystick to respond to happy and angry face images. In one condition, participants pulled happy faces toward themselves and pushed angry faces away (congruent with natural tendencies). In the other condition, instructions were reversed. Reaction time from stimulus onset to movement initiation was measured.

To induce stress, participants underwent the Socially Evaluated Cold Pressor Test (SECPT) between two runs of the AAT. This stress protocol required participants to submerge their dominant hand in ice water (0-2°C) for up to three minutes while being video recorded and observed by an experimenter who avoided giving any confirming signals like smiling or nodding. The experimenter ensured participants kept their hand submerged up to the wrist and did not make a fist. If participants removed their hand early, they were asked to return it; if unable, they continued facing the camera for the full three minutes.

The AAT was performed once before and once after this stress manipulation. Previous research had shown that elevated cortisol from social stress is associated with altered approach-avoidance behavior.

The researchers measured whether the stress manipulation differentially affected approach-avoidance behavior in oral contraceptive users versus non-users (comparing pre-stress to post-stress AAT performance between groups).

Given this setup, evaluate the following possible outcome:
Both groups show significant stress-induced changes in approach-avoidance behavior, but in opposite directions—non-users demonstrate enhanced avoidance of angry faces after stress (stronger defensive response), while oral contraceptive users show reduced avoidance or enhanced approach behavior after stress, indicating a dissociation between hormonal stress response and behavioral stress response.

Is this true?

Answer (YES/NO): NO